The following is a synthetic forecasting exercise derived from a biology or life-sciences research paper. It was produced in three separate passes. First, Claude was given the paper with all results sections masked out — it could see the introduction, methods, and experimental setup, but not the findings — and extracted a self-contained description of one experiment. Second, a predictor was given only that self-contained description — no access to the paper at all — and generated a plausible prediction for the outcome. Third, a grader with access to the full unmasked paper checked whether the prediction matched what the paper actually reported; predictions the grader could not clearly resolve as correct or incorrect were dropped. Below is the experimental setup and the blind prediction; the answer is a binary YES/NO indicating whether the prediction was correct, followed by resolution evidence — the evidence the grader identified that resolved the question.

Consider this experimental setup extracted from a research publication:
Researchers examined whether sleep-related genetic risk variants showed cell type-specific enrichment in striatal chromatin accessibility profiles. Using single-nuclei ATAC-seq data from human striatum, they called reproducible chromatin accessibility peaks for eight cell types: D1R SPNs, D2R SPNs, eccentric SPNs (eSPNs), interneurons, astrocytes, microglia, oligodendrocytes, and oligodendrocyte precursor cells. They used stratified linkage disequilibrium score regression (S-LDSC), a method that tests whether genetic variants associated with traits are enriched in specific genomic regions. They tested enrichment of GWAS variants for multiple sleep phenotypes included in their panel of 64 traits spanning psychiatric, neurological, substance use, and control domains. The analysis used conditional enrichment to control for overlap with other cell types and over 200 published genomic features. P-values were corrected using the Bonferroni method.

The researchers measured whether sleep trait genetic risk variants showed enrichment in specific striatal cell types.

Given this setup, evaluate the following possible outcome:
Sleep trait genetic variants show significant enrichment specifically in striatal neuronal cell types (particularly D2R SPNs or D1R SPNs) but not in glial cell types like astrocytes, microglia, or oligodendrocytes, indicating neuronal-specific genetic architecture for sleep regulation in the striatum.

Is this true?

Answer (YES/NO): NO